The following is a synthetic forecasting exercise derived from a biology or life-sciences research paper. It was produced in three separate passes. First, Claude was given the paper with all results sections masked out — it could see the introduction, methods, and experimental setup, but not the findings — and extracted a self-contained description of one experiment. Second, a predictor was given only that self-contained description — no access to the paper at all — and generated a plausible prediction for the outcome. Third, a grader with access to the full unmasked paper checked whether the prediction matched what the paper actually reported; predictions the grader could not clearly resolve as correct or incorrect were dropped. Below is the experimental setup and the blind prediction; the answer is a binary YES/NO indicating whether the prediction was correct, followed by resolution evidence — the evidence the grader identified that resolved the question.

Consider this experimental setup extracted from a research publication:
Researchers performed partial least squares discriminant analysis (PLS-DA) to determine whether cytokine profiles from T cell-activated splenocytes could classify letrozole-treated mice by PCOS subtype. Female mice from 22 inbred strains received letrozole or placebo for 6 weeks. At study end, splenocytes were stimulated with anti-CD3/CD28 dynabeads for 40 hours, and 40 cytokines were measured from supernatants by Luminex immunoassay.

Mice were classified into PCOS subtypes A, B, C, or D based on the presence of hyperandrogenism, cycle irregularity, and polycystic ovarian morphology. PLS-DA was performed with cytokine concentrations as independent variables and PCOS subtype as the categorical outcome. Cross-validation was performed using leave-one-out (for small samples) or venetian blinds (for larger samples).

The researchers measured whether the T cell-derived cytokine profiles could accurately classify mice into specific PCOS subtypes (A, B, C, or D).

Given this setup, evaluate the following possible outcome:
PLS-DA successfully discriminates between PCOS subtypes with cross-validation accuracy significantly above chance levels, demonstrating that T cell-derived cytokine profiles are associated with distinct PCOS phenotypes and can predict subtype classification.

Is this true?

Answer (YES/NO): YES